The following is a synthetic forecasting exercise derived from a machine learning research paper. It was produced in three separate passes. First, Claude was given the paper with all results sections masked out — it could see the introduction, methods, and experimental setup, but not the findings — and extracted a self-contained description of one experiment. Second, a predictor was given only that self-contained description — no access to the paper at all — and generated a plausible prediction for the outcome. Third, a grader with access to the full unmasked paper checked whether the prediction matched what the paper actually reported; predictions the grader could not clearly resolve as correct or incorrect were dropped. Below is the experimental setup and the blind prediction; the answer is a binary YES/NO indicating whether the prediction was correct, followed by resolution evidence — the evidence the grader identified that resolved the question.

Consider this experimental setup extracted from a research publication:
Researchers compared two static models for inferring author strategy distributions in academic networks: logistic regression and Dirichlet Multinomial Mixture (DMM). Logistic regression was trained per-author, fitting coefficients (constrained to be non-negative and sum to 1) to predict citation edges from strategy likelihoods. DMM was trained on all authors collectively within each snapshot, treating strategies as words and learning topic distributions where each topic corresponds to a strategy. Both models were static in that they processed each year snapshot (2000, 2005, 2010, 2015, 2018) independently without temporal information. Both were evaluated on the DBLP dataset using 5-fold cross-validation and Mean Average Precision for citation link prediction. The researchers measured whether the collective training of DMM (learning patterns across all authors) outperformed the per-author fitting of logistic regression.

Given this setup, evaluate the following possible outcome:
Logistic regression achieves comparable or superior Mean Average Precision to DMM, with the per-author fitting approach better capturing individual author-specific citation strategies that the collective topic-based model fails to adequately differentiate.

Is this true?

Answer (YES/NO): YES